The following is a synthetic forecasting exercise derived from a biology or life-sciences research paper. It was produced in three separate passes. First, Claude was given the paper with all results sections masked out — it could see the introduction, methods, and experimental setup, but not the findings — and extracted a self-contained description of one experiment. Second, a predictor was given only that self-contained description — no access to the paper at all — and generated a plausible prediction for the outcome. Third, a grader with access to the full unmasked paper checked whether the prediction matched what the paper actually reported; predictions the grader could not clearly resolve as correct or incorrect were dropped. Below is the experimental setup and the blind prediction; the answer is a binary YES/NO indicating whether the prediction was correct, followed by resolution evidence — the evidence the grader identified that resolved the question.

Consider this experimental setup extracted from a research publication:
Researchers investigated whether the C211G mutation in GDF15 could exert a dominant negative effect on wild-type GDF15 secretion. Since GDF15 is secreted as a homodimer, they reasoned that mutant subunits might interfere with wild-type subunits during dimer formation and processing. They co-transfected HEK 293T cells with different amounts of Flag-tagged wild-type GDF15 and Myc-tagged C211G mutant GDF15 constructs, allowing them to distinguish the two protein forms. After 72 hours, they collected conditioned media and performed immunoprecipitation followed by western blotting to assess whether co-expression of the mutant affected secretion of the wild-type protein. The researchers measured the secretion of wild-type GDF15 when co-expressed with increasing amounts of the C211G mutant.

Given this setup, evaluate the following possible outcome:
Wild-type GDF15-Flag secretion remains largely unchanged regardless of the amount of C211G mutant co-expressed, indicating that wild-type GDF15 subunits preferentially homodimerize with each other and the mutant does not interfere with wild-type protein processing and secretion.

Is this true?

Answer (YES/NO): NO